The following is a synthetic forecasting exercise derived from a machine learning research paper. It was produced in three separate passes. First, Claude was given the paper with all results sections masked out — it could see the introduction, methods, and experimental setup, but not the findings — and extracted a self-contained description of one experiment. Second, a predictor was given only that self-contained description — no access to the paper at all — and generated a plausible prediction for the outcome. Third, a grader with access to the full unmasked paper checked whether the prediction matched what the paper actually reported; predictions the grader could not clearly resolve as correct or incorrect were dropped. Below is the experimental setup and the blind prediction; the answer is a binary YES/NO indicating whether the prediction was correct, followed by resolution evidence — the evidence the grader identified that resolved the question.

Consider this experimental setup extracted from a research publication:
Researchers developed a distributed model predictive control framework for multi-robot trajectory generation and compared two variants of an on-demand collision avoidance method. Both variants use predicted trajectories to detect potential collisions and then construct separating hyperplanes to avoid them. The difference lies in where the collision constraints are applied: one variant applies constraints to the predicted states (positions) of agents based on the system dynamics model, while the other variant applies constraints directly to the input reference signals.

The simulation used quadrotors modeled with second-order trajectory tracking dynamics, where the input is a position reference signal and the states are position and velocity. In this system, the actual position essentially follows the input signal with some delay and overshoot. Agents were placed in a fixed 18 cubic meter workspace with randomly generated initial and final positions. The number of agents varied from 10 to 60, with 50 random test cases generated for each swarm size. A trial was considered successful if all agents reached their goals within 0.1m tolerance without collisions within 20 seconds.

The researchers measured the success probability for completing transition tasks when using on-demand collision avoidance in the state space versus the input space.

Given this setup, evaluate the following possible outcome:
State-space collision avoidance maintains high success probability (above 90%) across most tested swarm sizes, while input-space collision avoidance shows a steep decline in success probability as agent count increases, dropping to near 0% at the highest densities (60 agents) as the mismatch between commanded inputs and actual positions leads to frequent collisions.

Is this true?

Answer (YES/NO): NO